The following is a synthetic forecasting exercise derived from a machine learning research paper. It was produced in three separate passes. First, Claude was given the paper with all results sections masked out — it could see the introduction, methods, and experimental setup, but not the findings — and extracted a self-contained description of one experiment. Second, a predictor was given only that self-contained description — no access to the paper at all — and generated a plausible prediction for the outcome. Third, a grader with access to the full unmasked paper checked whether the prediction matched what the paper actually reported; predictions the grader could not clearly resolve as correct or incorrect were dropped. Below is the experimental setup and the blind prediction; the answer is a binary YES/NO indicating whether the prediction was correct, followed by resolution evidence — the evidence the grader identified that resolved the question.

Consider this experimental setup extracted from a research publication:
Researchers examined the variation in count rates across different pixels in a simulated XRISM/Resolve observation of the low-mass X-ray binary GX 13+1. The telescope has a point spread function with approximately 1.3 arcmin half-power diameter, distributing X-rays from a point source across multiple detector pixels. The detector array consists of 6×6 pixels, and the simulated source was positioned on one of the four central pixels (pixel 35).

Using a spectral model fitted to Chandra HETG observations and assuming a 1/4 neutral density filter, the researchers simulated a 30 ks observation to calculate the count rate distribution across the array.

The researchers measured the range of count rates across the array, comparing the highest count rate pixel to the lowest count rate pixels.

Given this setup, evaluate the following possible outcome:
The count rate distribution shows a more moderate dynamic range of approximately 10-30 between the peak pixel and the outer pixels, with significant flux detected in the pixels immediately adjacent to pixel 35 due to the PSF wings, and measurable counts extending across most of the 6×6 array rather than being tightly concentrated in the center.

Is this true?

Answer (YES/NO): NO